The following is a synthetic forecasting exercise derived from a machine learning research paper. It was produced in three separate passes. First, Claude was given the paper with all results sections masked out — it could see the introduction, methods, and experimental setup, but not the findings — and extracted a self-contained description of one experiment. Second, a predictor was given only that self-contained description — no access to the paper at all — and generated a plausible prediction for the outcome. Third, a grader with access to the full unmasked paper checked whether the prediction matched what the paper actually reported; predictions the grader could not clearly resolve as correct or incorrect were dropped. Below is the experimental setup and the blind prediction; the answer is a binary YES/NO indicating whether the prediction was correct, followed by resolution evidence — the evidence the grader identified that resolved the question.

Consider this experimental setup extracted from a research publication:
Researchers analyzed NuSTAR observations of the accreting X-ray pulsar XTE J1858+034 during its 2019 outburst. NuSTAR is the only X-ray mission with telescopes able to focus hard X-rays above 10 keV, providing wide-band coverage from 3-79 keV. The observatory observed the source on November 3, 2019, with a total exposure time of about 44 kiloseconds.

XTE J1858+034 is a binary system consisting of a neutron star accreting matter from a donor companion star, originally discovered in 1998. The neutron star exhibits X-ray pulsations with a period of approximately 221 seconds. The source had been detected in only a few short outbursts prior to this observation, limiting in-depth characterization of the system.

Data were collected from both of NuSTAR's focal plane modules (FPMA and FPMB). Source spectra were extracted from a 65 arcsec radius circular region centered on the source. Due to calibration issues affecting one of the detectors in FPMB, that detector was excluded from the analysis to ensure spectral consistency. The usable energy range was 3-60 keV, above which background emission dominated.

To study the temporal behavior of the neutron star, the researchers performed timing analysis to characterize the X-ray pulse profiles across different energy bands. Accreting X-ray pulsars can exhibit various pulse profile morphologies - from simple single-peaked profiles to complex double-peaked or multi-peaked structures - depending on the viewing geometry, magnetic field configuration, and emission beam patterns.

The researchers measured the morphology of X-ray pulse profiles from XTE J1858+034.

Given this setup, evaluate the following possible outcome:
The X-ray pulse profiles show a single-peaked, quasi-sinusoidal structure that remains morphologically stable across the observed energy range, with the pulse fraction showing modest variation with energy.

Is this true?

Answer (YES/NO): NO